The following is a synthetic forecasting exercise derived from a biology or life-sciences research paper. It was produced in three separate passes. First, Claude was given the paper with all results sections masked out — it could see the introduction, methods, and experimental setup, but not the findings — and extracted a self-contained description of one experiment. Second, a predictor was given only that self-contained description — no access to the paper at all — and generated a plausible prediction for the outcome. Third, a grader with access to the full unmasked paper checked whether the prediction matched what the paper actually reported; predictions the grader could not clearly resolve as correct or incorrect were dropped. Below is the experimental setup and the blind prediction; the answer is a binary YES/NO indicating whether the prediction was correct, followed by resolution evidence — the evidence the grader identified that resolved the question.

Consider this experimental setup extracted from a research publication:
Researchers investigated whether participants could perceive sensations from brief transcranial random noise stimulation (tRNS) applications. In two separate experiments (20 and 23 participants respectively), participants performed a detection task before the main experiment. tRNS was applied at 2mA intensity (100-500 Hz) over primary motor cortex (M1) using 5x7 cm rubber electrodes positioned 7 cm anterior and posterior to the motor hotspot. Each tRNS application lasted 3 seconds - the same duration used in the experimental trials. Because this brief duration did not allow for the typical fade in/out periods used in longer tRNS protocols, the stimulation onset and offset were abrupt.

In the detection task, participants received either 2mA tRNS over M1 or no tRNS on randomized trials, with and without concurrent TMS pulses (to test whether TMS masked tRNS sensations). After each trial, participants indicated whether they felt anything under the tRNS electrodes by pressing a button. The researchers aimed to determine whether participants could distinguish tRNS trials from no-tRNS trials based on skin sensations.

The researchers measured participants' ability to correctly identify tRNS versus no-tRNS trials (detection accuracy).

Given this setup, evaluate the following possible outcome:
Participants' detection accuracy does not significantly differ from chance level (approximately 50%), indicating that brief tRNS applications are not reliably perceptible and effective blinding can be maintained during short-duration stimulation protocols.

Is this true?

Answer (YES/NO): NO